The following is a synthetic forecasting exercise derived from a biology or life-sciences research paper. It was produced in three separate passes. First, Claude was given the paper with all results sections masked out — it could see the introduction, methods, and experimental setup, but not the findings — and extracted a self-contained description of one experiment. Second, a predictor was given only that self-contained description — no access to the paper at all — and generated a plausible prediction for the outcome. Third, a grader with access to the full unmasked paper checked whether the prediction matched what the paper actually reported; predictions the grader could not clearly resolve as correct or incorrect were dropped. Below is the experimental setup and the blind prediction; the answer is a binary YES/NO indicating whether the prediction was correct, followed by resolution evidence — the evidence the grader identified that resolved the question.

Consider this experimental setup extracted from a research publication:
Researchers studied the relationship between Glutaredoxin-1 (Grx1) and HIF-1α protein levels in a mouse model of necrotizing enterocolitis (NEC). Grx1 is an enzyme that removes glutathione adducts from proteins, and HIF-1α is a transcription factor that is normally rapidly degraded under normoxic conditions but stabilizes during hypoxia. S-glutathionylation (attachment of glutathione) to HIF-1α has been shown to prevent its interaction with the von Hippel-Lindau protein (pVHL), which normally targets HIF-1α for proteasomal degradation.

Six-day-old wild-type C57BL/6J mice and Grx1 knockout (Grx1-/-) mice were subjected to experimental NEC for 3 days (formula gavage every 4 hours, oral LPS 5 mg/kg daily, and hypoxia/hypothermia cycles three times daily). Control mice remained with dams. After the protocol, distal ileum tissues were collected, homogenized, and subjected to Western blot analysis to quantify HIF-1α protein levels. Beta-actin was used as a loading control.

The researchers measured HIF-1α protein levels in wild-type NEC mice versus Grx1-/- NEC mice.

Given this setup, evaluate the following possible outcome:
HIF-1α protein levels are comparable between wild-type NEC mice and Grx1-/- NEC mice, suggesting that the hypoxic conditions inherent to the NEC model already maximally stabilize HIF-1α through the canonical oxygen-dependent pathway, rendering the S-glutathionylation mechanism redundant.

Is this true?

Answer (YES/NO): NO